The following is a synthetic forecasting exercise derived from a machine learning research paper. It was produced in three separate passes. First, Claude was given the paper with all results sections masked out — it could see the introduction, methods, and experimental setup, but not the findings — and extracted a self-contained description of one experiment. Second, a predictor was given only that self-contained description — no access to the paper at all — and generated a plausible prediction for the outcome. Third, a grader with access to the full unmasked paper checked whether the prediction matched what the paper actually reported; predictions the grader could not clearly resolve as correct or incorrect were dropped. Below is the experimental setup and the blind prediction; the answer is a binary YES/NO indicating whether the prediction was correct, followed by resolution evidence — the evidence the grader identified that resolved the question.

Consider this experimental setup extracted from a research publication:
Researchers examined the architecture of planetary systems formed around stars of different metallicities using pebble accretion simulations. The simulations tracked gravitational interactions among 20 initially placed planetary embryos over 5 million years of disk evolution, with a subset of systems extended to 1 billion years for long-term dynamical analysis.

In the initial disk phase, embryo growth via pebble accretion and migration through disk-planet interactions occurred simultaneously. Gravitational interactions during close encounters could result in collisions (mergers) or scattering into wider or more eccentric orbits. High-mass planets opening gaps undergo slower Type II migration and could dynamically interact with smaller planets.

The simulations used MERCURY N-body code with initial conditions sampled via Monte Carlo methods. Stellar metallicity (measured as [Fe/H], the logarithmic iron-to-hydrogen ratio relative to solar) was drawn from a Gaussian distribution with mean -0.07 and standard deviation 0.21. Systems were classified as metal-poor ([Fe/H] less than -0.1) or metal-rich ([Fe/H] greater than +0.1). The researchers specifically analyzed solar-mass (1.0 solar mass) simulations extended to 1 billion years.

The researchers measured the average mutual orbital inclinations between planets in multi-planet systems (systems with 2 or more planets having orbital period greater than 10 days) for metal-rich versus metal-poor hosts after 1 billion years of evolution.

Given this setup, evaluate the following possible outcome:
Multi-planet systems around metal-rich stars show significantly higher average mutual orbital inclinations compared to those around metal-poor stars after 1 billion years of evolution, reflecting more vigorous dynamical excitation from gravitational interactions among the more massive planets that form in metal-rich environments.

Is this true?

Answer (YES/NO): NO